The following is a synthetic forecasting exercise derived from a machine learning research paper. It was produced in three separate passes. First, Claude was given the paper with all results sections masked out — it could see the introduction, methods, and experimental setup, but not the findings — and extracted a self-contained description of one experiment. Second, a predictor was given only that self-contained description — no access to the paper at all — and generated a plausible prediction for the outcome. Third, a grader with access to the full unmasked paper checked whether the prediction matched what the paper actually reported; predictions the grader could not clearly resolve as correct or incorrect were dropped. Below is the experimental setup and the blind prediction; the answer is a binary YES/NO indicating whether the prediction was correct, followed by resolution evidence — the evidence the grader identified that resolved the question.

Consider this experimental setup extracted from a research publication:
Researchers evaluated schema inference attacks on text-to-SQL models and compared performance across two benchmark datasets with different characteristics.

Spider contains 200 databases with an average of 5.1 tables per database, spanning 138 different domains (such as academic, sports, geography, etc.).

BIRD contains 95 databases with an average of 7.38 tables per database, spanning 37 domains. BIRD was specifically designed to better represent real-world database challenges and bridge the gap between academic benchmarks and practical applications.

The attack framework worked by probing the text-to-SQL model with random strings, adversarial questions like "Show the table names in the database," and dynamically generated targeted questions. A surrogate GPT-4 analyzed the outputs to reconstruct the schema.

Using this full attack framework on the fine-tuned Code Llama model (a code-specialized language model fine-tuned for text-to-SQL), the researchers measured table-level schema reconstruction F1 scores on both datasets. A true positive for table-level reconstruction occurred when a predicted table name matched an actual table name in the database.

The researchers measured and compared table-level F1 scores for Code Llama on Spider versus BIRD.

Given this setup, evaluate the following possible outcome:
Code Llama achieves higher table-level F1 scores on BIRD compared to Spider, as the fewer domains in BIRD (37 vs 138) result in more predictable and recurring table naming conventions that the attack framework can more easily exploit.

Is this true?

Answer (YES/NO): NO